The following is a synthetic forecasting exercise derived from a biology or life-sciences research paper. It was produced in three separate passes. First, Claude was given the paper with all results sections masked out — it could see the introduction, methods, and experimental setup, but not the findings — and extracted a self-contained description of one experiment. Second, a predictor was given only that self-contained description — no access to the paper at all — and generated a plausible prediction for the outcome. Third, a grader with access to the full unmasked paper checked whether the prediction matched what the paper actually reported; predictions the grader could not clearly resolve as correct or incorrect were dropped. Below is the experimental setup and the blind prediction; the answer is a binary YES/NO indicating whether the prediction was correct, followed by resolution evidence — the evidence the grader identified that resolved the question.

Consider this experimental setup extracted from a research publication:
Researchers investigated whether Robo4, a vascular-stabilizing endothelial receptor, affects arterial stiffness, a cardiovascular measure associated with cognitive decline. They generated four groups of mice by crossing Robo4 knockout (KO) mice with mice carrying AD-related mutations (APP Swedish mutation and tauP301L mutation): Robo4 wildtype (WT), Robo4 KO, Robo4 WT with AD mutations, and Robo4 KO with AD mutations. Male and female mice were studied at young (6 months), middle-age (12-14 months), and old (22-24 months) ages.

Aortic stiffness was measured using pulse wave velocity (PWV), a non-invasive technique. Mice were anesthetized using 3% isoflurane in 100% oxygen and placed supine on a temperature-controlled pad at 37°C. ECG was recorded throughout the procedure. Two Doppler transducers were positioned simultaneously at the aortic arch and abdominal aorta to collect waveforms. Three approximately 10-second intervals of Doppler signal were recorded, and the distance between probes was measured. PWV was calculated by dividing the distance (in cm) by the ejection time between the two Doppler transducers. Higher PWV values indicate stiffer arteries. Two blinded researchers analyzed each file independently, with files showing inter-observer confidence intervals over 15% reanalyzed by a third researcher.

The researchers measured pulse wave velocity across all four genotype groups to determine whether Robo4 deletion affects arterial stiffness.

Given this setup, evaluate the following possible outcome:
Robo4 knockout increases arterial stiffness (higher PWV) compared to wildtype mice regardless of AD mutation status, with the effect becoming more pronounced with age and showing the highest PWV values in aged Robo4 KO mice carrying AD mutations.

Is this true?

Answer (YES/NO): NO